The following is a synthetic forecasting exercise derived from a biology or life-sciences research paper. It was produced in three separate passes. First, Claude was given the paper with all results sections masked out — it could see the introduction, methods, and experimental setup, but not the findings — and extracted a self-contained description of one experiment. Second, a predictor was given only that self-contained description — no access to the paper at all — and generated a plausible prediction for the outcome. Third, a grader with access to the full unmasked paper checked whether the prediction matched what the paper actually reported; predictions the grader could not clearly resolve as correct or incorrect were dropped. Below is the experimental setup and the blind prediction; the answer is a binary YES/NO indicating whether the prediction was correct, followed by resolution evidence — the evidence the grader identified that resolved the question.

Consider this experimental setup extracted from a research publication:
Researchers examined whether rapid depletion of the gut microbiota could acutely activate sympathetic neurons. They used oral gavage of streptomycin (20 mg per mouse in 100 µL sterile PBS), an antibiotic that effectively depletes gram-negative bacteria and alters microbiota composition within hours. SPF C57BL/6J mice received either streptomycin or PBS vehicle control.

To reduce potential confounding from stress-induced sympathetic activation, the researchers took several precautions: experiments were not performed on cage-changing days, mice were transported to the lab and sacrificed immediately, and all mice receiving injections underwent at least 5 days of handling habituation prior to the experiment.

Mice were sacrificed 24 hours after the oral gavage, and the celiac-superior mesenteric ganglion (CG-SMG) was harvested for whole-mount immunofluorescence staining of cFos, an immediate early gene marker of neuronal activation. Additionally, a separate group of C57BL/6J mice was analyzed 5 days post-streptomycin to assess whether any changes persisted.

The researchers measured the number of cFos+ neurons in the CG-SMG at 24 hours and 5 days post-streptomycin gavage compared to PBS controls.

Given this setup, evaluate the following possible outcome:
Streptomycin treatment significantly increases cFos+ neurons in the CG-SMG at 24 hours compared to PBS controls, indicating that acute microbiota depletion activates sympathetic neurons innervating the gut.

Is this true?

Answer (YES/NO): YES